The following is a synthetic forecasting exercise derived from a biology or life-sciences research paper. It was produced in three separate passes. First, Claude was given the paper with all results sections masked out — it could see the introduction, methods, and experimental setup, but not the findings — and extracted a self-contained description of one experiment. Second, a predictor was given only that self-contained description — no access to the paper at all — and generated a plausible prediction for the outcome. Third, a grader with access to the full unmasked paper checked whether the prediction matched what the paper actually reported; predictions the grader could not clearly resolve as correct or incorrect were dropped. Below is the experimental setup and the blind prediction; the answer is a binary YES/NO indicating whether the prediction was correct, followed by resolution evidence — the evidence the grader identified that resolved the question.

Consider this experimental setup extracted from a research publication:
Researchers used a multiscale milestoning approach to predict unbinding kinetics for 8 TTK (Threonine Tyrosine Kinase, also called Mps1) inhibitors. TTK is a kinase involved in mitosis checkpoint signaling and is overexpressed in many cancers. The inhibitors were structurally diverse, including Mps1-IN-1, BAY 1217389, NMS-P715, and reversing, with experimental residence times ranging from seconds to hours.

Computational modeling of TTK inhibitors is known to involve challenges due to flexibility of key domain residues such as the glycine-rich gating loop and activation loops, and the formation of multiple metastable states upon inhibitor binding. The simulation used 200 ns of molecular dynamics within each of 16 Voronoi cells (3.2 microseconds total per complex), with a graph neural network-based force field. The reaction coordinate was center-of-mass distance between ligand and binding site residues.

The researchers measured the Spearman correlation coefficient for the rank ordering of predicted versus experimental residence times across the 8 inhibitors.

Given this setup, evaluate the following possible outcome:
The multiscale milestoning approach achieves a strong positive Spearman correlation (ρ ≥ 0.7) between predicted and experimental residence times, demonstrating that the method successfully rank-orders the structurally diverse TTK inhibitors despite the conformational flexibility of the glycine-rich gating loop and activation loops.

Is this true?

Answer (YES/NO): YES